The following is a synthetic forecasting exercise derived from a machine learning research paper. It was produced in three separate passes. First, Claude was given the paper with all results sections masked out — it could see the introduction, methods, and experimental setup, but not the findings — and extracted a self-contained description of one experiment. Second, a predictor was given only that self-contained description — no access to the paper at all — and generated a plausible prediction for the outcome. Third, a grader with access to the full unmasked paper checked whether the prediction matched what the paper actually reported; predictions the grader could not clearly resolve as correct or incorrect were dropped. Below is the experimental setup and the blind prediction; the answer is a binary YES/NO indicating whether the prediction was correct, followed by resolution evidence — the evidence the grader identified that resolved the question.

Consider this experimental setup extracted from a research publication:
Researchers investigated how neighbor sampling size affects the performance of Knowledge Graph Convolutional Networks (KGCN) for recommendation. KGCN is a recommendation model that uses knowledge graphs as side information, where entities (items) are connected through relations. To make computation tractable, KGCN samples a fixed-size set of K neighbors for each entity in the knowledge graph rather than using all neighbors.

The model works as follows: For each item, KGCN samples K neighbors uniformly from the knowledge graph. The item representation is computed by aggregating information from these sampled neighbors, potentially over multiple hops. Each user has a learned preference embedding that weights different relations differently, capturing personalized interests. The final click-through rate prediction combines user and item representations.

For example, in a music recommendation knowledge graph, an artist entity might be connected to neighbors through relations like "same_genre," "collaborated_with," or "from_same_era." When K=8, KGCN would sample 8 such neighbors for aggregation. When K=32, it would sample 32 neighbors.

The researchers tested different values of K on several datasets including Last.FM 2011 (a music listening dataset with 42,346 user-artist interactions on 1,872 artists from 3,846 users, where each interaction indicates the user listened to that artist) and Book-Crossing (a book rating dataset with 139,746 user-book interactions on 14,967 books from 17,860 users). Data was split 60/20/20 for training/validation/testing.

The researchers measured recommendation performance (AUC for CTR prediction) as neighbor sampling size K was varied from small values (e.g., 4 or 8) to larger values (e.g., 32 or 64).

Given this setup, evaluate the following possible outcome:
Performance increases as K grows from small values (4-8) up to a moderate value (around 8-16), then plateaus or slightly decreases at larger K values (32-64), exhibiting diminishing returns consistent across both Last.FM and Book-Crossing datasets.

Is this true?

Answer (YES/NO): NO